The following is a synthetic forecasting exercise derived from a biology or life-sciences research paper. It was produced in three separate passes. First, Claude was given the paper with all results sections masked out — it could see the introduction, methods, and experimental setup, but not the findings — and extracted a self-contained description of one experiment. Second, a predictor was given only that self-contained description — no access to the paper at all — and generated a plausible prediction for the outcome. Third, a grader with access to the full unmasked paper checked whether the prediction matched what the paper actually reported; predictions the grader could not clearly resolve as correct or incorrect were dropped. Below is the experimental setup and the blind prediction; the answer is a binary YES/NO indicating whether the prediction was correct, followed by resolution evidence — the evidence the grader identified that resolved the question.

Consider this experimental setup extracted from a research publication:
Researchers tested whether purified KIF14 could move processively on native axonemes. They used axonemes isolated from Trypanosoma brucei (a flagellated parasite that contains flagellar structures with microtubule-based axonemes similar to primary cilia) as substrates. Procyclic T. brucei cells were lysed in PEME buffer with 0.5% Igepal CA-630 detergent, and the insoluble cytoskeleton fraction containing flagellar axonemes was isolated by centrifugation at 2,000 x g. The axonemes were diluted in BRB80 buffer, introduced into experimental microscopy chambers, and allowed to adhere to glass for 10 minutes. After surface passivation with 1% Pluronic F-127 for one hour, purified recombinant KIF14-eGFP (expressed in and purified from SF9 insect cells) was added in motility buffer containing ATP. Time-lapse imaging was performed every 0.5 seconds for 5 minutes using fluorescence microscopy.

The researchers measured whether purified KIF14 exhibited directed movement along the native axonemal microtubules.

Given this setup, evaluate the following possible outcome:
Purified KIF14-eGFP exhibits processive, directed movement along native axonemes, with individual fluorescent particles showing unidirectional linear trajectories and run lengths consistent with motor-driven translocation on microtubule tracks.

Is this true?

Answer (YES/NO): YES